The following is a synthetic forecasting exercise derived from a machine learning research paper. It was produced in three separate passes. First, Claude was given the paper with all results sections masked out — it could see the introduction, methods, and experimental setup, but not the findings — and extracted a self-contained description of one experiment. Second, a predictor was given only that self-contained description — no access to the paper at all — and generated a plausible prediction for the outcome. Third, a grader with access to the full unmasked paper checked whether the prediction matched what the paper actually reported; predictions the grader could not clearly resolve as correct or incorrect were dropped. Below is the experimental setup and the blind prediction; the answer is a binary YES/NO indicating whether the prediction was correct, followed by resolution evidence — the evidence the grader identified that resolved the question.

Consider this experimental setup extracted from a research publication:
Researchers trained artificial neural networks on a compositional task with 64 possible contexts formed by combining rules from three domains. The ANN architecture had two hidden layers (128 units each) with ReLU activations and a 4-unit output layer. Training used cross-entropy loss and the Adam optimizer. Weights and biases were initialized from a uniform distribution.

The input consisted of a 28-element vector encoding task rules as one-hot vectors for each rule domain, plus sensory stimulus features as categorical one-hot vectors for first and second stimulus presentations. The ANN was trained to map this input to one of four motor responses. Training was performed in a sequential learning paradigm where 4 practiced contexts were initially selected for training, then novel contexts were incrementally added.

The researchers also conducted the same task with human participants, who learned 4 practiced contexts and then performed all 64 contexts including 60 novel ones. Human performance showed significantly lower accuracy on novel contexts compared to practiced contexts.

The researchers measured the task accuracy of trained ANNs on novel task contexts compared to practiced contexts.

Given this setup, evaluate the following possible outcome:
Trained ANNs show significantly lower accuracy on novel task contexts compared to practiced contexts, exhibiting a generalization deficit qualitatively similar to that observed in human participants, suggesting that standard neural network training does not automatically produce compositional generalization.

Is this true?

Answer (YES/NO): NO